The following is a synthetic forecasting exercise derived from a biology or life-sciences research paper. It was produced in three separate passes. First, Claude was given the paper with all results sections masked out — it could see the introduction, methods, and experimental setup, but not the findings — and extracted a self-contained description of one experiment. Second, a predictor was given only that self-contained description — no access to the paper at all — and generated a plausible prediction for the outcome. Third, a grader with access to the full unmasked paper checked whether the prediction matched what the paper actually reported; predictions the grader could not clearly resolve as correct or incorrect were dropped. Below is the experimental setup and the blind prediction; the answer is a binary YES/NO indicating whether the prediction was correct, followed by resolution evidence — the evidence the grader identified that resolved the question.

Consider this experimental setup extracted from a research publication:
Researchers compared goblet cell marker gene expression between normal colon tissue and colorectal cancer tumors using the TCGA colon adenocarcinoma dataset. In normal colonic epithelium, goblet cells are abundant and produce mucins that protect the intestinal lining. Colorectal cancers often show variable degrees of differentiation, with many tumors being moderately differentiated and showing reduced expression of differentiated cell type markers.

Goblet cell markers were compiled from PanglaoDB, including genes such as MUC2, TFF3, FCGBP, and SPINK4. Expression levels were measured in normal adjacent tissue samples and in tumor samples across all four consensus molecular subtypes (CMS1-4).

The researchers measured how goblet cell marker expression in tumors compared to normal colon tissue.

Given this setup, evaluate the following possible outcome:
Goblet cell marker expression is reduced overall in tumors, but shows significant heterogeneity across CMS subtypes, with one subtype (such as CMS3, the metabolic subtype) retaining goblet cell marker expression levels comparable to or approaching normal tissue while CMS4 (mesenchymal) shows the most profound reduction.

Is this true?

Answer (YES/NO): NO